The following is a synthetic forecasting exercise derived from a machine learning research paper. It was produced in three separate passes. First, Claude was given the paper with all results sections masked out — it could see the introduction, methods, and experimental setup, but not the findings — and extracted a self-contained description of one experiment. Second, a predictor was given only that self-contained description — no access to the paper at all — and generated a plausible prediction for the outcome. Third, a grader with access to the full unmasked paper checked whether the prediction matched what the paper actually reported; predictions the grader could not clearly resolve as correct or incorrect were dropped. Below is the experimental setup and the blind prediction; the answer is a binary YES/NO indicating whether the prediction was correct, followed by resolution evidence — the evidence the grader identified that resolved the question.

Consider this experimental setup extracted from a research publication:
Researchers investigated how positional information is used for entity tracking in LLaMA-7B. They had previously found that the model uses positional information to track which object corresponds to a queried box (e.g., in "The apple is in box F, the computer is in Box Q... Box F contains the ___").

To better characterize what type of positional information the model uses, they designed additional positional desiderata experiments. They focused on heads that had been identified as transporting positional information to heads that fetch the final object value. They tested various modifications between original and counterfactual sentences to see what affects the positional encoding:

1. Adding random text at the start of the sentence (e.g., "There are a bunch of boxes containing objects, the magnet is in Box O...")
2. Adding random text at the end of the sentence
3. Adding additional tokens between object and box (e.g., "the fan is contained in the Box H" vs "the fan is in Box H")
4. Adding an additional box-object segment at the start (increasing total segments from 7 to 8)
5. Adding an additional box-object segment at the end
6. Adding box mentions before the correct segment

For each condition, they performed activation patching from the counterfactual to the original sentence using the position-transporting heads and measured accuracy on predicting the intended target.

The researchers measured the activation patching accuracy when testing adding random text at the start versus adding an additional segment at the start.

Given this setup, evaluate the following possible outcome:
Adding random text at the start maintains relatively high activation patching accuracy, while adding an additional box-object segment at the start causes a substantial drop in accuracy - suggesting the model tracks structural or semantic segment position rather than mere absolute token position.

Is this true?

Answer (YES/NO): YES